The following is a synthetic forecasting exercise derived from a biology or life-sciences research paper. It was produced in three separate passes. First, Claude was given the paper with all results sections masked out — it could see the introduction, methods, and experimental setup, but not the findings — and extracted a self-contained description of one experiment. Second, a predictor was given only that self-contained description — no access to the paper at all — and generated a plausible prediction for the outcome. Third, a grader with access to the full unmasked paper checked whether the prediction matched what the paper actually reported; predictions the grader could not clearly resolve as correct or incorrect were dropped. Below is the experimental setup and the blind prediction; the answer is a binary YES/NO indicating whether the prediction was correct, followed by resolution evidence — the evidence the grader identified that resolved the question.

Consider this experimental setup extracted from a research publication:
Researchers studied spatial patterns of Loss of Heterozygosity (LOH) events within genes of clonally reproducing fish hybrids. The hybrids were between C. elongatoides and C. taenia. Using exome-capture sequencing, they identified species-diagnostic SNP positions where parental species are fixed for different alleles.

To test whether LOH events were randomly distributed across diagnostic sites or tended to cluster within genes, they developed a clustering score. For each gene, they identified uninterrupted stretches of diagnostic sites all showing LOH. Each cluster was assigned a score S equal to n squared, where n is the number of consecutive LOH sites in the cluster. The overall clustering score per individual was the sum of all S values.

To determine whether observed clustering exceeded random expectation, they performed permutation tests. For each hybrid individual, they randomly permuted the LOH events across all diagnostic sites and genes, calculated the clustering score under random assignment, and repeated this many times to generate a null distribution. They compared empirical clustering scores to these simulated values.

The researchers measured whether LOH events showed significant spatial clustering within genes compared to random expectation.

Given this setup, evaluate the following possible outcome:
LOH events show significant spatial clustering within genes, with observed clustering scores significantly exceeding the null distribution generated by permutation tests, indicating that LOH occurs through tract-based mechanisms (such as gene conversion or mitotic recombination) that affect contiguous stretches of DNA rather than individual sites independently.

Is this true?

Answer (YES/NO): YES